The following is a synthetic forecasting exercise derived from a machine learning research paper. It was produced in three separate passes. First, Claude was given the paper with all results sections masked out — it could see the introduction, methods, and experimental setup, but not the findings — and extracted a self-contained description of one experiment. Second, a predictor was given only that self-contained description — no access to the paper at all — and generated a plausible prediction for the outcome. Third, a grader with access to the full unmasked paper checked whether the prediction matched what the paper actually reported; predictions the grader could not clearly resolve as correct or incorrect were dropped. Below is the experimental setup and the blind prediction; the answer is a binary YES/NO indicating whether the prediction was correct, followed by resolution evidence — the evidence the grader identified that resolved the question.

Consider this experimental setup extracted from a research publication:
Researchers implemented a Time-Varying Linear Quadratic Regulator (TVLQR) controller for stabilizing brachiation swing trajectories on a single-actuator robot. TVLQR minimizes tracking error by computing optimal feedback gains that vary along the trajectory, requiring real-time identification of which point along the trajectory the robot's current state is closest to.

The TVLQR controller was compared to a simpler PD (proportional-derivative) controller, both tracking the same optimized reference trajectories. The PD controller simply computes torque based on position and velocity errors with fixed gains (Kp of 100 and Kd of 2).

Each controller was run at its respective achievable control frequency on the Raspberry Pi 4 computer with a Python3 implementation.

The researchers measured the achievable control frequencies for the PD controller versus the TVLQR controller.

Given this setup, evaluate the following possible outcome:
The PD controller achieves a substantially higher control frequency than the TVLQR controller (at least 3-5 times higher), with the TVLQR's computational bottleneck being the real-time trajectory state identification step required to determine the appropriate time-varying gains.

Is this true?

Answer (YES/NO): NO